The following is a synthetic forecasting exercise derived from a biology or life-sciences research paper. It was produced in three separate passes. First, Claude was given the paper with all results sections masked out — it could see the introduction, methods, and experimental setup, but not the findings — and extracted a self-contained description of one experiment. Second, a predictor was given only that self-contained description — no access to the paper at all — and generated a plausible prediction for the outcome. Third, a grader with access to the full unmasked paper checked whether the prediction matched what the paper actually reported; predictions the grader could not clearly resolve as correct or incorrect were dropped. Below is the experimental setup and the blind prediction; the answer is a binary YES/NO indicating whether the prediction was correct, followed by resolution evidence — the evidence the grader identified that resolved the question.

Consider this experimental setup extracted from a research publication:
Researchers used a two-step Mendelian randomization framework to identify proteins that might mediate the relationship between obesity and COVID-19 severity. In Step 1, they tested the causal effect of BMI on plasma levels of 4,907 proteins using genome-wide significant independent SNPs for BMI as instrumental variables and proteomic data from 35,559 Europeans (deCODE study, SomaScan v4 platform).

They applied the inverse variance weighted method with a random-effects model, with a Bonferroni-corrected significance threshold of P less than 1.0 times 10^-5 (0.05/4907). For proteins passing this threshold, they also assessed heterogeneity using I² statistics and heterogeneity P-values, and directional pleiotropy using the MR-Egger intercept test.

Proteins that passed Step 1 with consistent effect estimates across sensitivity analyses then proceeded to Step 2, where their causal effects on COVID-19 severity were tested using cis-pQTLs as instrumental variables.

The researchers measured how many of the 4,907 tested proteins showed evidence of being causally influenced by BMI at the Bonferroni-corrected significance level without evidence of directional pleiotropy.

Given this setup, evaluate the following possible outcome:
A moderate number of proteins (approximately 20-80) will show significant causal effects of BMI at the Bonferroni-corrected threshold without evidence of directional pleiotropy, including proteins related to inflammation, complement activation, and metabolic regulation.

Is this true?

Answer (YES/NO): NO